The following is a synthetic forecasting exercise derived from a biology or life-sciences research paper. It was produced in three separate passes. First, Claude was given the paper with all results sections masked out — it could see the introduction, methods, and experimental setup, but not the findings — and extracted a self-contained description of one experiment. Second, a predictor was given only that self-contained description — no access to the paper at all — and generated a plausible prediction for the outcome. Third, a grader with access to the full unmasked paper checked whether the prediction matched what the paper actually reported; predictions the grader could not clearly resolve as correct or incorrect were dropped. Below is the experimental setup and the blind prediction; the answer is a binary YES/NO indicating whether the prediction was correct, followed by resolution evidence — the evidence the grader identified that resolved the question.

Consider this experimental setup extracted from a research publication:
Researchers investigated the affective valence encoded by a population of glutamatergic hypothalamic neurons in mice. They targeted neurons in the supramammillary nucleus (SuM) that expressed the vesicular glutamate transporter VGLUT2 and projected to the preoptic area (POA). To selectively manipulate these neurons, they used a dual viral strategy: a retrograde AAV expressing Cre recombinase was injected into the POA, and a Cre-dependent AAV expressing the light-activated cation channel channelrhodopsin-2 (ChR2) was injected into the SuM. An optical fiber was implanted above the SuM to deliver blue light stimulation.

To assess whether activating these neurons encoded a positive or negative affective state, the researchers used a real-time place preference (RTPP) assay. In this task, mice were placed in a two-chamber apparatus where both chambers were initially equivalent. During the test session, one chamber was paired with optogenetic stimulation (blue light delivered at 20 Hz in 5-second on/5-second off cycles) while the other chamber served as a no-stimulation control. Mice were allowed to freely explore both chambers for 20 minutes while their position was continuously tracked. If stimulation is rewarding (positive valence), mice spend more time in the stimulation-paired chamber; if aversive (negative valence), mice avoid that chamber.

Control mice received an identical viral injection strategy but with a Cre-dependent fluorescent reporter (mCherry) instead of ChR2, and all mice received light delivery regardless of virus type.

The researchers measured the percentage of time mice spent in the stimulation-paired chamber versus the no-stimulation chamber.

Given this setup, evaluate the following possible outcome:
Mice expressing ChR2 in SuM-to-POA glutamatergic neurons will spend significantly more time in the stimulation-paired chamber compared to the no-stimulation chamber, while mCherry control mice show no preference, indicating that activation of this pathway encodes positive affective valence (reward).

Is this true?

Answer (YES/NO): NO